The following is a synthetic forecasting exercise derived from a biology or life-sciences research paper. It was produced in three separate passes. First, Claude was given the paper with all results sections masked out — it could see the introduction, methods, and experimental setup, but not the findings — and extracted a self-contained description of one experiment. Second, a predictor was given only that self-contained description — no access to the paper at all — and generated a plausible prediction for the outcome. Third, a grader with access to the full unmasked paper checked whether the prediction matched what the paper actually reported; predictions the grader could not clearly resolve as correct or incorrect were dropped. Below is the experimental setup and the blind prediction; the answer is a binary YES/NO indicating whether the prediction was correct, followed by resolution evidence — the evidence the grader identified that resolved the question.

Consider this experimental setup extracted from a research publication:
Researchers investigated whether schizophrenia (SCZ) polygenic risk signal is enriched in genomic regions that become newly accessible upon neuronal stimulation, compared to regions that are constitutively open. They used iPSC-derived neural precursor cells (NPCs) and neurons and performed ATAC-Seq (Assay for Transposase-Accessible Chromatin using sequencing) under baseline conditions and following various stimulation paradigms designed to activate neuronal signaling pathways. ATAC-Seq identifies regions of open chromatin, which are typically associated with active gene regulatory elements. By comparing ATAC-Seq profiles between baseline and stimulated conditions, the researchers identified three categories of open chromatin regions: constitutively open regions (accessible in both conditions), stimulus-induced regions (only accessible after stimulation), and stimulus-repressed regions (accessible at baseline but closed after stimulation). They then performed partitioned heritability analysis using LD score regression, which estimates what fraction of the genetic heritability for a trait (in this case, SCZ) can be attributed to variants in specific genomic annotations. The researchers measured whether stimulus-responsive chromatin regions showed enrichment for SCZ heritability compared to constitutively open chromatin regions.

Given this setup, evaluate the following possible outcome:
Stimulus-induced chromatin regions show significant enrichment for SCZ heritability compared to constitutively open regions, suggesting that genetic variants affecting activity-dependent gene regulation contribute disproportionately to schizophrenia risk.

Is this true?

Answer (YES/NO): YES